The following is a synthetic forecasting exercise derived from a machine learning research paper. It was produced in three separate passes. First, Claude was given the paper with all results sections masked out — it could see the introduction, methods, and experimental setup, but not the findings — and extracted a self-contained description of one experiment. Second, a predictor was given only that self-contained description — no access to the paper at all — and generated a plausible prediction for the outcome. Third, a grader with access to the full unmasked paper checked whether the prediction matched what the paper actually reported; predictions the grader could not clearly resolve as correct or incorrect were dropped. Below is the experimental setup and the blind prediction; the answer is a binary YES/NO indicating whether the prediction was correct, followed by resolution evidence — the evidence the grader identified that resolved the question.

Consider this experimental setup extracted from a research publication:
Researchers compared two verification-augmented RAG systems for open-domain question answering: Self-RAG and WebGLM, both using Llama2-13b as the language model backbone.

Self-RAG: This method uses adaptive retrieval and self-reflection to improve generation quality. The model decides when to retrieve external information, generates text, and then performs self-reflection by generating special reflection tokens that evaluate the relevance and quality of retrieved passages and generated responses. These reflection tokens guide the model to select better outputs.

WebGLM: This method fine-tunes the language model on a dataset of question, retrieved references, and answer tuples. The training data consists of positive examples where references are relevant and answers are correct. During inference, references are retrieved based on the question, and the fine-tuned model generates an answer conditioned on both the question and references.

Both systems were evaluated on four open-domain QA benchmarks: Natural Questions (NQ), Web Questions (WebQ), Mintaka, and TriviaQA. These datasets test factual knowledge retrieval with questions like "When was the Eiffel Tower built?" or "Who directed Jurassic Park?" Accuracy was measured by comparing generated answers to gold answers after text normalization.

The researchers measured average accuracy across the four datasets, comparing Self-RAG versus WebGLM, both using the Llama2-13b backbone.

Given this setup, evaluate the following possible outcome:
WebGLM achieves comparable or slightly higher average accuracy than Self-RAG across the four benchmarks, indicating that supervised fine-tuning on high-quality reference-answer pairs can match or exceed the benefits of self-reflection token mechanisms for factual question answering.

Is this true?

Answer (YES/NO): NO